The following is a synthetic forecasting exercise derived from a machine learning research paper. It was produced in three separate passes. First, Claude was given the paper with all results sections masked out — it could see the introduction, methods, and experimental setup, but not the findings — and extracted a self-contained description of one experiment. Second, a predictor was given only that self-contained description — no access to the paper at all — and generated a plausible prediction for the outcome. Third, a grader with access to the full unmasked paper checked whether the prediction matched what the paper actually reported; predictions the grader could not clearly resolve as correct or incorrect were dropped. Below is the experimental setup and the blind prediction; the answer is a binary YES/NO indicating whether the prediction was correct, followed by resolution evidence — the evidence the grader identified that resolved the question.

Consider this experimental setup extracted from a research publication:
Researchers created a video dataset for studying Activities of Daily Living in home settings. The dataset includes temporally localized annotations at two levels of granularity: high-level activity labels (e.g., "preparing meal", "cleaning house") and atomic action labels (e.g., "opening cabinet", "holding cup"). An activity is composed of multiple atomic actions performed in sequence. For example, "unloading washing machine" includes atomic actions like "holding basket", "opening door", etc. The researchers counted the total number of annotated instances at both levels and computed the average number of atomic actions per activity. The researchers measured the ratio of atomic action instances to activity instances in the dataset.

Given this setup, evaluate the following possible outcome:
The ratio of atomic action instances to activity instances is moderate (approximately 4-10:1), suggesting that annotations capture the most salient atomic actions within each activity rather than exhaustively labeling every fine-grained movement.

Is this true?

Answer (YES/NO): NO